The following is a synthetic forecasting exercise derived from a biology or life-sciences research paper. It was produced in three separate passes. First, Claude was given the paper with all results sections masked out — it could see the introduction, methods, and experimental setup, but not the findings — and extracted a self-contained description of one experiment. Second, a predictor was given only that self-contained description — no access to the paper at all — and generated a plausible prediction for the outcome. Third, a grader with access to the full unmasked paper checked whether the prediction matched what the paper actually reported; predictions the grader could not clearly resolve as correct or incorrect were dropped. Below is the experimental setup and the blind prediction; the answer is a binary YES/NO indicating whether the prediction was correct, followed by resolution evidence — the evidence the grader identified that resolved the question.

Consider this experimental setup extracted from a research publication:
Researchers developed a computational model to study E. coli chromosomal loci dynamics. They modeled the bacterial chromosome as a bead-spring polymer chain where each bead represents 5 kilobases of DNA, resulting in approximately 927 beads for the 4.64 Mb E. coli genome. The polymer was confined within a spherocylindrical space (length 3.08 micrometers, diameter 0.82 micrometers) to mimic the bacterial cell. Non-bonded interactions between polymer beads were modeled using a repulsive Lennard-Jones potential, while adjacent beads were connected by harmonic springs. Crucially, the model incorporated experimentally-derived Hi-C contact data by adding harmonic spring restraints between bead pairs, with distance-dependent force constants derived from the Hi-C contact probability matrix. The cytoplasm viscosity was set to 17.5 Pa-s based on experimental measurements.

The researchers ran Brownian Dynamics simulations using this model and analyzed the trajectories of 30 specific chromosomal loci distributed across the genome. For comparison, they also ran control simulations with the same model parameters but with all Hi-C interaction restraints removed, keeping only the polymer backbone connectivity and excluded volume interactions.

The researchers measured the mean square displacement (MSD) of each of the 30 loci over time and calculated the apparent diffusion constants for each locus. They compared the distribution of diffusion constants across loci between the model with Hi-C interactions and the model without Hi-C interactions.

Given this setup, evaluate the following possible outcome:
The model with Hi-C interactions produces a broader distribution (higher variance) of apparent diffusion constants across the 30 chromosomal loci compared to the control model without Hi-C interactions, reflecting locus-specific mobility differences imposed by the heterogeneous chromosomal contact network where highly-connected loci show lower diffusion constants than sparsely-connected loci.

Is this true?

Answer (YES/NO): YES